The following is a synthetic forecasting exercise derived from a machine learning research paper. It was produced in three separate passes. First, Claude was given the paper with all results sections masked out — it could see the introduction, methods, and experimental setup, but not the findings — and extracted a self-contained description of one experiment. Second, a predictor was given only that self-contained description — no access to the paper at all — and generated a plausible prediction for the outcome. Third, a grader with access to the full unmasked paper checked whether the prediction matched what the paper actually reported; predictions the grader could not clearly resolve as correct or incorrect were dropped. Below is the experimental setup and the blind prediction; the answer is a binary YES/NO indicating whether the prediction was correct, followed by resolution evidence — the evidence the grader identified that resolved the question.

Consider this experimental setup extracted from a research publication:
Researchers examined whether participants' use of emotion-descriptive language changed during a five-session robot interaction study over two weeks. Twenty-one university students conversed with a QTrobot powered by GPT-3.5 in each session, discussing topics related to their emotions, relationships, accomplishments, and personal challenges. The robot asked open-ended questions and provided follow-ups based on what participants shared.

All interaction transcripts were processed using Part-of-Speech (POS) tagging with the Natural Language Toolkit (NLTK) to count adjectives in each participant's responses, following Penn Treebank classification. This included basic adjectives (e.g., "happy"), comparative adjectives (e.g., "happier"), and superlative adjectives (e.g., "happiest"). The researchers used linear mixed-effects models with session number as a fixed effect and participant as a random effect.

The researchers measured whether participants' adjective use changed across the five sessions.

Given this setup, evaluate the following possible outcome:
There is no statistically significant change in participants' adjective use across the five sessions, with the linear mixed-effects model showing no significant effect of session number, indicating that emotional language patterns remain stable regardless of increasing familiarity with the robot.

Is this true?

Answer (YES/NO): NO